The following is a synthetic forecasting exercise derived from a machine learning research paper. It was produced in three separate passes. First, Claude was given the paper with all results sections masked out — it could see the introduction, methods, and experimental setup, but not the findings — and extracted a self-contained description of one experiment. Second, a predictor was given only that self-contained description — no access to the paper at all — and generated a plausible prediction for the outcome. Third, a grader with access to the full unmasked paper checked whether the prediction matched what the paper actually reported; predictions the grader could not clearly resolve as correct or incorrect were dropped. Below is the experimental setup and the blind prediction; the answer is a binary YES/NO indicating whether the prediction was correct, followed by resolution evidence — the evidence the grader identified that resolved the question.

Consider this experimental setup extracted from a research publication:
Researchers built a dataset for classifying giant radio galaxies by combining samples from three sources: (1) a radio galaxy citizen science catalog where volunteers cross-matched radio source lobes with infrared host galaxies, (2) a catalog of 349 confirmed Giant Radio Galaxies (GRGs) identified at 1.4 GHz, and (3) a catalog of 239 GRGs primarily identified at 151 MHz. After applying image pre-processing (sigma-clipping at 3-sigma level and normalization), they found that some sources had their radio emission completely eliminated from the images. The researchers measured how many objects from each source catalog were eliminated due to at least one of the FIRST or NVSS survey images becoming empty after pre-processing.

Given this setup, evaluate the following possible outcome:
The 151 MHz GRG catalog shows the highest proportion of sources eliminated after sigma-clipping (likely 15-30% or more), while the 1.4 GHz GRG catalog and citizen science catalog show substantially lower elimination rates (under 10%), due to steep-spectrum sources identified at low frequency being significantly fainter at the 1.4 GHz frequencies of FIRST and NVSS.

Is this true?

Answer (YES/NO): NO